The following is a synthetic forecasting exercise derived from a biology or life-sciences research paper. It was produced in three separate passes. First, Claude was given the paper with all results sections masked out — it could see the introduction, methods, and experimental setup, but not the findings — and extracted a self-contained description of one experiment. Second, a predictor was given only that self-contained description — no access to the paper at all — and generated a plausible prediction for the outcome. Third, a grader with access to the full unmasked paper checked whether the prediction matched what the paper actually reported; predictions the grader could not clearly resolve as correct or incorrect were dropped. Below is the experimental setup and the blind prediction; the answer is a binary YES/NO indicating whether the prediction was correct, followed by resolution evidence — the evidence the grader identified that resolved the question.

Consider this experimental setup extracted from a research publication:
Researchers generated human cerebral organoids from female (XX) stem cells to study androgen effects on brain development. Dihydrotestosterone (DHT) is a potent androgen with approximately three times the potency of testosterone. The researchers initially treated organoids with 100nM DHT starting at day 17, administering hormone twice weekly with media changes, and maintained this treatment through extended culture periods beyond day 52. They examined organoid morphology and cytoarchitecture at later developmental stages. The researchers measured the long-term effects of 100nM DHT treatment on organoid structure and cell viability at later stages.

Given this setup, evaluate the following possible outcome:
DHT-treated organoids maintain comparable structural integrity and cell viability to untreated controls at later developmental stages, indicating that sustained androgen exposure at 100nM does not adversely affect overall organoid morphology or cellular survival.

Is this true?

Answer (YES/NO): NO